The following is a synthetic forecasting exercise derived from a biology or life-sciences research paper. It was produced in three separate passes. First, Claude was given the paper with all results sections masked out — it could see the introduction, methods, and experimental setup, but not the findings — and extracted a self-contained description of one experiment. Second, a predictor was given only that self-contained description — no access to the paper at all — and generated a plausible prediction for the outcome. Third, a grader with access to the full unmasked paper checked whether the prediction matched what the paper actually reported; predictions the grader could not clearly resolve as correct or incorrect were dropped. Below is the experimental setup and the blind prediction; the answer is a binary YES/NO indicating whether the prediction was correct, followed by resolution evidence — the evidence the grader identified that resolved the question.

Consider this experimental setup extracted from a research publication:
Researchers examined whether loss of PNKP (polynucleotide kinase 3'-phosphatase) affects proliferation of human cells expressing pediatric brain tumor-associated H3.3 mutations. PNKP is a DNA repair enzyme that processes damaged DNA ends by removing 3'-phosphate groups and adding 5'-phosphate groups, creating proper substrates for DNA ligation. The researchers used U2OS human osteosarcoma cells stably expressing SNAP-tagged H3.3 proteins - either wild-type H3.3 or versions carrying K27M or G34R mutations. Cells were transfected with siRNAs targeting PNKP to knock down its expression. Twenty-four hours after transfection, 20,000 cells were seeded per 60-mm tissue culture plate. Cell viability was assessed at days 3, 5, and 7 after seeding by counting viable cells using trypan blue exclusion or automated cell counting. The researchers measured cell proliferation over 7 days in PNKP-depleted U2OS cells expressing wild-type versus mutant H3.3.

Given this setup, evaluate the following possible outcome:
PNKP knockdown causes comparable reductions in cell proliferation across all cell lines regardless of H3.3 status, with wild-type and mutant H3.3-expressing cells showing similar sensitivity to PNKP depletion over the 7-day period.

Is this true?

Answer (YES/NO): NO